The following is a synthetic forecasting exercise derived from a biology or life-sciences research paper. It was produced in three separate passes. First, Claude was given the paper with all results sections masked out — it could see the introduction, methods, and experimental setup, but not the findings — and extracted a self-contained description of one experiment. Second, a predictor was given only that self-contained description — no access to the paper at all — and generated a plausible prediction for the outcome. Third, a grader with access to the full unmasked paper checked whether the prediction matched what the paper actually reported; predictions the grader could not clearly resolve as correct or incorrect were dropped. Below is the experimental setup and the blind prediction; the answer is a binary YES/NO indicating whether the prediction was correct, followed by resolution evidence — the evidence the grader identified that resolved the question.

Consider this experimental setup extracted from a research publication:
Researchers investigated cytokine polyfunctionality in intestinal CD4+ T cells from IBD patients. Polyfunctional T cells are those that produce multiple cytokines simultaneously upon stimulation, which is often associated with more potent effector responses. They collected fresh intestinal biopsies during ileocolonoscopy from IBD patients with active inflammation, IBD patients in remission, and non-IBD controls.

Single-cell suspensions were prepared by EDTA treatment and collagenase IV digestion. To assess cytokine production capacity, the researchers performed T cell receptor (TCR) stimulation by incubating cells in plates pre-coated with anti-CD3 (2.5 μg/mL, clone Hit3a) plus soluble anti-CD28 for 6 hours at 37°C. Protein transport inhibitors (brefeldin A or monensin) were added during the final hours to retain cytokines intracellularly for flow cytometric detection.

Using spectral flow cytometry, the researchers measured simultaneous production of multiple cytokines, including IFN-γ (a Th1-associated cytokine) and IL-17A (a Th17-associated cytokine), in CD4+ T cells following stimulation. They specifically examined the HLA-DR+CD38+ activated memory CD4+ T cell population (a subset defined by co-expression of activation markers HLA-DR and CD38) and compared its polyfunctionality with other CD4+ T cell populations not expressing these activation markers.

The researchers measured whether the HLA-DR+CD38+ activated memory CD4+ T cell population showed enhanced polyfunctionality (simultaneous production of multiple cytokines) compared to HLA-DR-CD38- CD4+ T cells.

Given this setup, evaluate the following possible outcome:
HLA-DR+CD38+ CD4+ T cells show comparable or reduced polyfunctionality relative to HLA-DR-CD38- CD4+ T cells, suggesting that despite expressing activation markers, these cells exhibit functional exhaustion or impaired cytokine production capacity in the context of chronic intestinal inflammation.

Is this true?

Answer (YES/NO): NO